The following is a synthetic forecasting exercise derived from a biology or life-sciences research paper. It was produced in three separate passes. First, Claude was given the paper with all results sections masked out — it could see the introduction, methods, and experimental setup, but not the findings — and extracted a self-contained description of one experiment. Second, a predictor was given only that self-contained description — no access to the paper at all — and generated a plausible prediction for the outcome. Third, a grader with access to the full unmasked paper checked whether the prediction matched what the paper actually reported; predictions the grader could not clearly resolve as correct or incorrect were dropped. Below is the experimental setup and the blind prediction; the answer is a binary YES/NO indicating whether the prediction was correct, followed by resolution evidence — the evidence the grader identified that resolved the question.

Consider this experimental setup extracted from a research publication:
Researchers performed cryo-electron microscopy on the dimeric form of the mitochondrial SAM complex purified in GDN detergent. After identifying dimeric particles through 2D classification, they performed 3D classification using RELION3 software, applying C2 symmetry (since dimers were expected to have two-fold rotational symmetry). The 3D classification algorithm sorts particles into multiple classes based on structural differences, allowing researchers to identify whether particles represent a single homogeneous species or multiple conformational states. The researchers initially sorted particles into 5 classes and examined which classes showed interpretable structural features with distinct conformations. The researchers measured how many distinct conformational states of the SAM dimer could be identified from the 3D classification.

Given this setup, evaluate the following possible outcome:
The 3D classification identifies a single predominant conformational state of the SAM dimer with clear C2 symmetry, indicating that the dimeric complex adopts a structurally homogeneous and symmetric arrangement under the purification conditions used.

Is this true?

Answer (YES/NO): NO